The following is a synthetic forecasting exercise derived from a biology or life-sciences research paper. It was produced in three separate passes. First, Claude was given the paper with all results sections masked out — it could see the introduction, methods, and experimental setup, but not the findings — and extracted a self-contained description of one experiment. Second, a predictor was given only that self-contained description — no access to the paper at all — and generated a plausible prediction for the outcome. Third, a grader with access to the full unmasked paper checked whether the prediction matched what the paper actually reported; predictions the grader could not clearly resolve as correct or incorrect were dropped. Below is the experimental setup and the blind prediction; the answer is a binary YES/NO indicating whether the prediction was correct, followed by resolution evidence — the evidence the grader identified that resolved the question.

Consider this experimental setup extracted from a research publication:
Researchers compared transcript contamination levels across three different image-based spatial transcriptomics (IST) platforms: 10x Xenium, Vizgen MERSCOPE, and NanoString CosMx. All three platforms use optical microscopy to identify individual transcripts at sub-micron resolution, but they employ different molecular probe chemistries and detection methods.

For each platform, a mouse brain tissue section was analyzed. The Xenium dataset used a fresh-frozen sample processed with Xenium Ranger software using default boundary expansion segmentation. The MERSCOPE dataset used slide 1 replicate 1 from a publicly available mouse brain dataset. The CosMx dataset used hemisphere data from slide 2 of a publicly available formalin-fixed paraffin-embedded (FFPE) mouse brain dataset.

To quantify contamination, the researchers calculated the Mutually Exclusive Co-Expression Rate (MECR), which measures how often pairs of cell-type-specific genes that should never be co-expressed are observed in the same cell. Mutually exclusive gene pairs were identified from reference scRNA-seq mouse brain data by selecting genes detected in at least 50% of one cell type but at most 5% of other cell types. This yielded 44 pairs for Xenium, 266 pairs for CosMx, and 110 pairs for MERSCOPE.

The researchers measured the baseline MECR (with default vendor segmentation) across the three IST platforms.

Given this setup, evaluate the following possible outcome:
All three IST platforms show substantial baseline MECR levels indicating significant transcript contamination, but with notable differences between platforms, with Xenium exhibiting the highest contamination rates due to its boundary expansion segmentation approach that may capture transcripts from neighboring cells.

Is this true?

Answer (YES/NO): NO